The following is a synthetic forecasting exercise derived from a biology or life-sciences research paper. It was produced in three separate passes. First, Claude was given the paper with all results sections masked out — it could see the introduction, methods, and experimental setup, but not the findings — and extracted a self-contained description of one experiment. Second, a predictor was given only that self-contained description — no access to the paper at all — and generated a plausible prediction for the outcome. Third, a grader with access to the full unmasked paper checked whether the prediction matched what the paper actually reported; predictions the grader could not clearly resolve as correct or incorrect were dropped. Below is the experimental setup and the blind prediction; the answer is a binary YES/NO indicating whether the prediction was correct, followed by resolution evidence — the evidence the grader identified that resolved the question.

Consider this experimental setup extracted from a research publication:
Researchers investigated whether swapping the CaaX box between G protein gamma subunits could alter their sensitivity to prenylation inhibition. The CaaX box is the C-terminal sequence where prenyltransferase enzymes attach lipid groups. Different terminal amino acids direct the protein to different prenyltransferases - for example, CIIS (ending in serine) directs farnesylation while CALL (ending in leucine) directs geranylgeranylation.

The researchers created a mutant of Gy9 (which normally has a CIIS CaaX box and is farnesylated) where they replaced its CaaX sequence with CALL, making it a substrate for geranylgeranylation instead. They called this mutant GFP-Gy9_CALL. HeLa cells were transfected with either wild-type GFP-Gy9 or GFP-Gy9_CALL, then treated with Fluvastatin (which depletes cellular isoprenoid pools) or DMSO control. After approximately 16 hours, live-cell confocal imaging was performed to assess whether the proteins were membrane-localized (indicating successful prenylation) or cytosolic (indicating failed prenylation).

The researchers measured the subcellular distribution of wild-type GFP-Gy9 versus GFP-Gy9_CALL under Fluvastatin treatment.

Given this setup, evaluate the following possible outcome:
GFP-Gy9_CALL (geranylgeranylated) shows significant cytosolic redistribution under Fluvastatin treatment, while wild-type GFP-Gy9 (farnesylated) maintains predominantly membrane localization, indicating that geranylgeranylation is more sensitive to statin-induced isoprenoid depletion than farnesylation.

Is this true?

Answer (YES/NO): NO